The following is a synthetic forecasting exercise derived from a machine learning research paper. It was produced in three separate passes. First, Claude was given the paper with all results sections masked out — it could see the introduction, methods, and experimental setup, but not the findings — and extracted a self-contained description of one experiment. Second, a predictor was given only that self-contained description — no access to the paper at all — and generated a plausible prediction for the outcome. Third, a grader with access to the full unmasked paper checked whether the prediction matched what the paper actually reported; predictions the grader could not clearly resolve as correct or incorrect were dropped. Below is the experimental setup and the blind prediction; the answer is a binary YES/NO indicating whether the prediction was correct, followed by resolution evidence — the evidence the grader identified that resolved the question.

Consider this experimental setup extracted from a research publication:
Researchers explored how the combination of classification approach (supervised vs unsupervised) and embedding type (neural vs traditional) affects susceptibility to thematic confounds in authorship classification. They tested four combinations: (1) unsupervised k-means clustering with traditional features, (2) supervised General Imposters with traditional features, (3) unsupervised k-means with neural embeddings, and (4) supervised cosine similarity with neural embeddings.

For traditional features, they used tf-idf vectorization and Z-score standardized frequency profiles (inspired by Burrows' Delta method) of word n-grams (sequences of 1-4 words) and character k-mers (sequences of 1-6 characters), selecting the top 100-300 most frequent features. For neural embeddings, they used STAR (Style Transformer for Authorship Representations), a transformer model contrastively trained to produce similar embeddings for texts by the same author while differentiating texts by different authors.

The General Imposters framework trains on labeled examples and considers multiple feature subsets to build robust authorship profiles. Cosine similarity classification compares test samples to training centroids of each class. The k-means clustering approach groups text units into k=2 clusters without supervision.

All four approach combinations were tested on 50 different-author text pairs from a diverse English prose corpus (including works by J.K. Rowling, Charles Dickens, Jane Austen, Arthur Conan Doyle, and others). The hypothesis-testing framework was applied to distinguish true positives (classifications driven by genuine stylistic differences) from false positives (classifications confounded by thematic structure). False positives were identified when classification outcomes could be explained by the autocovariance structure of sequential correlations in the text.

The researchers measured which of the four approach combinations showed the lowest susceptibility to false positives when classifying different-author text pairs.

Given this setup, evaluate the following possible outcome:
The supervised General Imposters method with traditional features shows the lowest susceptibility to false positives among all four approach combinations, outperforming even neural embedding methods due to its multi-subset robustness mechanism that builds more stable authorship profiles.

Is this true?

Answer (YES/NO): NO